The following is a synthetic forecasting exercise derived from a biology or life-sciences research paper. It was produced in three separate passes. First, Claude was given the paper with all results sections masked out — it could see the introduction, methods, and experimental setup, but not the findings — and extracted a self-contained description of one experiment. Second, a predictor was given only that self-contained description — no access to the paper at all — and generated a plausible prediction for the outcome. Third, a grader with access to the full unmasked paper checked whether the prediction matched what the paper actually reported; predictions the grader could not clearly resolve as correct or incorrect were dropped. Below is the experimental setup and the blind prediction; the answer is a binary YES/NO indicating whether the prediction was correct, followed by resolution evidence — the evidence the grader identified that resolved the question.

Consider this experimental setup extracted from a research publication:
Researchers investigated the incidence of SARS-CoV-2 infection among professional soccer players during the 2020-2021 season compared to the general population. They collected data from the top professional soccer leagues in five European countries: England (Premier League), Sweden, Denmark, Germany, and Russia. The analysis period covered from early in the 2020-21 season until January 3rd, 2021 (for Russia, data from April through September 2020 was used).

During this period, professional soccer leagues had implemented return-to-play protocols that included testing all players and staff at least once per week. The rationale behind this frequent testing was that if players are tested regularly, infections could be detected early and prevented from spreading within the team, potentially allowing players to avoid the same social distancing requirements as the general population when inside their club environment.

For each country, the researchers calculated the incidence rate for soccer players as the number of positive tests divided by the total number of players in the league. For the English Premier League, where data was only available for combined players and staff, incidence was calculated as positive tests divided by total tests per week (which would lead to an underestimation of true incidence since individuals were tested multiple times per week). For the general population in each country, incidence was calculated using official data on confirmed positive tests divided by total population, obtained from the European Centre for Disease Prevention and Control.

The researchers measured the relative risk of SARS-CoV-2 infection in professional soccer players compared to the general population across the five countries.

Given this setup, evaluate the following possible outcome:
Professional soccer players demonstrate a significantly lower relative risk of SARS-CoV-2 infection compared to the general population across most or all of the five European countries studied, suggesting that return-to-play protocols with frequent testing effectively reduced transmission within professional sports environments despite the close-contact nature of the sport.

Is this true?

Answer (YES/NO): NO